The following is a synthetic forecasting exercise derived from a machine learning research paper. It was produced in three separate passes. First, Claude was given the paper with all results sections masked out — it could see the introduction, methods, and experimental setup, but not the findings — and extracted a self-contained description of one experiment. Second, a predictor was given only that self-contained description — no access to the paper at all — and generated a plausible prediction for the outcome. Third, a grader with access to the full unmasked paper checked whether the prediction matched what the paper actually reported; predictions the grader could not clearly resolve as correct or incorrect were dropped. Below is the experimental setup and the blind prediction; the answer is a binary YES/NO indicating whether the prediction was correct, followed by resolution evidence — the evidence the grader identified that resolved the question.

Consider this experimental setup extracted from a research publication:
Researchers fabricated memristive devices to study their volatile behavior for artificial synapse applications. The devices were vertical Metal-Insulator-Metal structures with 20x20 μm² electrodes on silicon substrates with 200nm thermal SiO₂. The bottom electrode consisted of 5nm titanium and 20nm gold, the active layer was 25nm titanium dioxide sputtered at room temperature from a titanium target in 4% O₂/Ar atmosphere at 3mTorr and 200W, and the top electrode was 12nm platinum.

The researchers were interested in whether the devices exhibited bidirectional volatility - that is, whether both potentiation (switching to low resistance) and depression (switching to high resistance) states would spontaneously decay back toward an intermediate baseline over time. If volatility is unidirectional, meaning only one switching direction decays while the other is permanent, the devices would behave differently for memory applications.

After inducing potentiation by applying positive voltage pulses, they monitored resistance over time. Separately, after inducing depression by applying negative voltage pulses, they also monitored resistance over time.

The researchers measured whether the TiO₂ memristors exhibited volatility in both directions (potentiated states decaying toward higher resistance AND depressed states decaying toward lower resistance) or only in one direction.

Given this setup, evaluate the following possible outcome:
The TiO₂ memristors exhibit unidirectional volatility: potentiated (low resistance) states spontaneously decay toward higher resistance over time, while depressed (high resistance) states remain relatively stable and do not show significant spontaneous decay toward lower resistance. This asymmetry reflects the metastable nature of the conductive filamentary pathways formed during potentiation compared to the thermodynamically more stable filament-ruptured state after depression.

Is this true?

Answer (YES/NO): NO